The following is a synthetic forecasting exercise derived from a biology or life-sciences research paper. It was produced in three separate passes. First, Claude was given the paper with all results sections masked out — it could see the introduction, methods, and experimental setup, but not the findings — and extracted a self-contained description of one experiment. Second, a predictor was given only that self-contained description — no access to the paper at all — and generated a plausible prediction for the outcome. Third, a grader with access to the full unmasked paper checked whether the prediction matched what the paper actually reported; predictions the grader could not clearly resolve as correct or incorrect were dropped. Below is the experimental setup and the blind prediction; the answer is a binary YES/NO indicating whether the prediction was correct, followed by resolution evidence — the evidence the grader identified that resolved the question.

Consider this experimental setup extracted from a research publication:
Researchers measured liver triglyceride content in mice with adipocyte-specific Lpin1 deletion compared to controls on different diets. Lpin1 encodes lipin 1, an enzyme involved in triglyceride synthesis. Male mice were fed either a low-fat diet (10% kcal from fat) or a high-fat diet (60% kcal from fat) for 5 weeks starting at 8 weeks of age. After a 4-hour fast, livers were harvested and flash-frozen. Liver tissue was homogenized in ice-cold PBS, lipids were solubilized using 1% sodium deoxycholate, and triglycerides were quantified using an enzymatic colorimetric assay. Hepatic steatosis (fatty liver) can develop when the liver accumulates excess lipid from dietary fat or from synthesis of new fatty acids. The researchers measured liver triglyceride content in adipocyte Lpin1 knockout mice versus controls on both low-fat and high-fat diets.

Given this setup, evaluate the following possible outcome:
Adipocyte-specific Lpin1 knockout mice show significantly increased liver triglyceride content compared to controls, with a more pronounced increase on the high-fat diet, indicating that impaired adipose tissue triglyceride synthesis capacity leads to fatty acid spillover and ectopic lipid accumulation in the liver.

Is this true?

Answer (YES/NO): NO